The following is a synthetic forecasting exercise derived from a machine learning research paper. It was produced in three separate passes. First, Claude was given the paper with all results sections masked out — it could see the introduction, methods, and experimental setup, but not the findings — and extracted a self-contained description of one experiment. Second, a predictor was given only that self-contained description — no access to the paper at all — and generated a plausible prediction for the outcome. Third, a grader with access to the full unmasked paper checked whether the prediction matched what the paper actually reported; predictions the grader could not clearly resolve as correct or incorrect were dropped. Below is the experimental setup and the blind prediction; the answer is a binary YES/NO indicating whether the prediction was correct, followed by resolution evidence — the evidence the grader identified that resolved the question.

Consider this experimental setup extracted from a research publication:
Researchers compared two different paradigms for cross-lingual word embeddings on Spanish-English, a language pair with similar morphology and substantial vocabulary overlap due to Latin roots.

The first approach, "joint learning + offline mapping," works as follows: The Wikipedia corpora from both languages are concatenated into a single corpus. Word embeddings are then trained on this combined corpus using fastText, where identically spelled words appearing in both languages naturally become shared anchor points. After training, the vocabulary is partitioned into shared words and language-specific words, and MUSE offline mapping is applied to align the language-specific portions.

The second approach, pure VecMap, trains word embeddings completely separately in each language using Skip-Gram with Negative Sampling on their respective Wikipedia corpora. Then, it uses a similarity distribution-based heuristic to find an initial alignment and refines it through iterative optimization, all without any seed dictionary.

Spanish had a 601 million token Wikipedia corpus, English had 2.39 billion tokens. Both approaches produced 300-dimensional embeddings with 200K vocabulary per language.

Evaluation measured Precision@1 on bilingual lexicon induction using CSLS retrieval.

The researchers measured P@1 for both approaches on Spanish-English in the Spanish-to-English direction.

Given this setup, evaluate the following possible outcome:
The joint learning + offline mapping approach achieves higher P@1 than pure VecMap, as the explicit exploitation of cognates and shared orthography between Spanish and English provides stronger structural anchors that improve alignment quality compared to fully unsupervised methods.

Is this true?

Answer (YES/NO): NO